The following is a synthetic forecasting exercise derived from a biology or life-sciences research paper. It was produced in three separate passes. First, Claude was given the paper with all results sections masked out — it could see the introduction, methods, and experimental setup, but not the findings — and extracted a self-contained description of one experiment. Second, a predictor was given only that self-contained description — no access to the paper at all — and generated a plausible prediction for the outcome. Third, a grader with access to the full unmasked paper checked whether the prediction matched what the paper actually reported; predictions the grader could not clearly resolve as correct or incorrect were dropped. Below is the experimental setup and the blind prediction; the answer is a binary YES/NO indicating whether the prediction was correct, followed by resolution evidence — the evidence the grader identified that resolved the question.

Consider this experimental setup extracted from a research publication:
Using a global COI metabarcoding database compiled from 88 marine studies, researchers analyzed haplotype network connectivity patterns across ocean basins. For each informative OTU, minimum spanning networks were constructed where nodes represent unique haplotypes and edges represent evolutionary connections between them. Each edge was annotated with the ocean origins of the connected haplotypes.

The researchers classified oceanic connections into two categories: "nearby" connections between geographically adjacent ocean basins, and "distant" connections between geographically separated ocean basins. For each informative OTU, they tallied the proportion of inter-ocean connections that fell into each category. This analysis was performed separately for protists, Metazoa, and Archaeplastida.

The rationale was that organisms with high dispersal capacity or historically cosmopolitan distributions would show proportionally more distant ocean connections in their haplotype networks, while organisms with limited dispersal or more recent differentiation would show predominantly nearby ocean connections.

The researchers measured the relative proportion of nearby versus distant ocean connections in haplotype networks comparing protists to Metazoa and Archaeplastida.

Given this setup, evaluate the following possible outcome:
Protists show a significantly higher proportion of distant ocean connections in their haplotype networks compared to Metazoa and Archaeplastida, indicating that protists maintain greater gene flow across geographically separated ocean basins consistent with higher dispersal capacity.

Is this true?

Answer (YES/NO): NO